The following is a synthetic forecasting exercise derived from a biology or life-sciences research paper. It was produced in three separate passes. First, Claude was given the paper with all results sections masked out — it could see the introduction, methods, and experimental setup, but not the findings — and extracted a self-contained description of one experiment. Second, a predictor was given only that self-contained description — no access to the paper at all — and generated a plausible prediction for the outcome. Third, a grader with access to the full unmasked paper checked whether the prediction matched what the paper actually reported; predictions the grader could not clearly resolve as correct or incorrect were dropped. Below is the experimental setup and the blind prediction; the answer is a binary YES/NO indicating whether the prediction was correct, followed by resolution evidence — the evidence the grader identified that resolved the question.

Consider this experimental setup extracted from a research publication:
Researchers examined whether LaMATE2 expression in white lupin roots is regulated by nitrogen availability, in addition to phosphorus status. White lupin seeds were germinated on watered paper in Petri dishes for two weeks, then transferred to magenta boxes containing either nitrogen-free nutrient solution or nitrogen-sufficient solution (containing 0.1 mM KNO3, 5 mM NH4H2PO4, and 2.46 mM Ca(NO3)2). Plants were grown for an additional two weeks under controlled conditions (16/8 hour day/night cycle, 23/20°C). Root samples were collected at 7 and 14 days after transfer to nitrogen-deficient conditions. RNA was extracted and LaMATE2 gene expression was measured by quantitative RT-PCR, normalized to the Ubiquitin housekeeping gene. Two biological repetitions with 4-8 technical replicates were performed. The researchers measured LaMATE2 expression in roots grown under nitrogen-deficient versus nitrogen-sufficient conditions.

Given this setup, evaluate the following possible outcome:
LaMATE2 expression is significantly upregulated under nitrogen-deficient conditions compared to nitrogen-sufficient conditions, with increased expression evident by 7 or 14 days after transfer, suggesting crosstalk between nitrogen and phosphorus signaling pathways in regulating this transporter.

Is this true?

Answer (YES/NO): YES